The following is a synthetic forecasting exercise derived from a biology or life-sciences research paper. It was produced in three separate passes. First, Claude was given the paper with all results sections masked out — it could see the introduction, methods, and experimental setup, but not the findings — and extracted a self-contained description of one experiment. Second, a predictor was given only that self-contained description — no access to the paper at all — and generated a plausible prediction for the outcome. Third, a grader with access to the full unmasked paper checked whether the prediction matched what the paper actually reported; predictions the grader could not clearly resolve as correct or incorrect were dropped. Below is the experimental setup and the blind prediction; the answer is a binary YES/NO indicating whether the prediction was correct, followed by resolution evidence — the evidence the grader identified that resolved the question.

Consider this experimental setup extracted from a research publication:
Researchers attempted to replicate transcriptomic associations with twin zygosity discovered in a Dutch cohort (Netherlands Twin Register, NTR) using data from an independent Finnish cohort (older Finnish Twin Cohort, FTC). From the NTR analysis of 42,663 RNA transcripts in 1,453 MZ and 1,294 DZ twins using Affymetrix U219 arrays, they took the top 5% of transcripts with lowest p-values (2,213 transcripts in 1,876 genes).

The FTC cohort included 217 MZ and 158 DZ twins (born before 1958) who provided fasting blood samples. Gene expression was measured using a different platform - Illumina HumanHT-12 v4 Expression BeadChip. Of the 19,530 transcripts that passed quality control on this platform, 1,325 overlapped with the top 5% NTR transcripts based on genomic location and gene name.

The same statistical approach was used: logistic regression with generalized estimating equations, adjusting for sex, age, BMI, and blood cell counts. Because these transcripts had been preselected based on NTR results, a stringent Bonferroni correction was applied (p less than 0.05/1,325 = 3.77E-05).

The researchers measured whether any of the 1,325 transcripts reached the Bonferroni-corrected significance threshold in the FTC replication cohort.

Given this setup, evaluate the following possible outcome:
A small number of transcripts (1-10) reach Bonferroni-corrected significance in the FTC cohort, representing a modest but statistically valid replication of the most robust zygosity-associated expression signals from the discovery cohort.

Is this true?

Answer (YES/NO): NO